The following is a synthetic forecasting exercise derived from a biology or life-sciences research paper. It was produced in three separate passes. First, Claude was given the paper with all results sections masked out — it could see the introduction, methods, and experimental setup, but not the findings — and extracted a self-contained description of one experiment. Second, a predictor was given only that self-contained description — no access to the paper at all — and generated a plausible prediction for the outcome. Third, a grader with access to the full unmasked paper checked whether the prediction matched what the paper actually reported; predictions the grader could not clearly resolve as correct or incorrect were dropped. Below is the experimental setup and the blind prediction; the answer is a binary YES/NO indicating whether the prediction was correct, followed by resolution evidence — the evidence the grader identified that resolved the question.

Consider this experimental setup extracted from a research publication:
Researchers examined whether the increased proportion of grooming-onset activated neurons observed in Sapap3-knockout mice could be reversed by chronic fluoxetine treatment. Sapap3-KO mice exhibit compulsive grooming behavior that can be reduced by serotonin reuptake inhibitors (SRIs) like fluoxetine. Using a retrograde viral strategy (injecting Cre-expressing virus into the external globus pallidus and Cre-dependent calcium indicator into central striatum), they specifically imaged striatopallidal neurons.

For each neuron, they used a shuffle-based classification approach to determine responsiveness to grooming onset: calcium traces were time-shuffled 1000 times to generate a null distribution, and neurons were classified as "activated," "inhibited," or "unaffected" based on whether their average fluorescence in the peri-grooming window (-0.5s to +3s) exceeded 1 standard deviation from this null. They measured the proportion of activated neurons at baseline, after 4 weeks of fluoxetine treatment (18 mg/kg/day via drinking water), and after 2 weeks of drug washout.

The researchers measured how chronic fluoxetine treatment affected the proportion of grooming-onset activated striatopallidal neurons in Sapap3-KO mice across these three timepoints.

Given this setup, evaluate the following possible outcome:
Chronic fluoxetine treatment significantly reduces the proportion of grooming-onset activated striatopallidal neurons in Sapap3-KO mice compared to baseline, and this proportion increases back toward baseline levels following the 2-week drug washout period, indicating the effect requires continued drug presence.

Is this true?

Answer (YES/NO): YES